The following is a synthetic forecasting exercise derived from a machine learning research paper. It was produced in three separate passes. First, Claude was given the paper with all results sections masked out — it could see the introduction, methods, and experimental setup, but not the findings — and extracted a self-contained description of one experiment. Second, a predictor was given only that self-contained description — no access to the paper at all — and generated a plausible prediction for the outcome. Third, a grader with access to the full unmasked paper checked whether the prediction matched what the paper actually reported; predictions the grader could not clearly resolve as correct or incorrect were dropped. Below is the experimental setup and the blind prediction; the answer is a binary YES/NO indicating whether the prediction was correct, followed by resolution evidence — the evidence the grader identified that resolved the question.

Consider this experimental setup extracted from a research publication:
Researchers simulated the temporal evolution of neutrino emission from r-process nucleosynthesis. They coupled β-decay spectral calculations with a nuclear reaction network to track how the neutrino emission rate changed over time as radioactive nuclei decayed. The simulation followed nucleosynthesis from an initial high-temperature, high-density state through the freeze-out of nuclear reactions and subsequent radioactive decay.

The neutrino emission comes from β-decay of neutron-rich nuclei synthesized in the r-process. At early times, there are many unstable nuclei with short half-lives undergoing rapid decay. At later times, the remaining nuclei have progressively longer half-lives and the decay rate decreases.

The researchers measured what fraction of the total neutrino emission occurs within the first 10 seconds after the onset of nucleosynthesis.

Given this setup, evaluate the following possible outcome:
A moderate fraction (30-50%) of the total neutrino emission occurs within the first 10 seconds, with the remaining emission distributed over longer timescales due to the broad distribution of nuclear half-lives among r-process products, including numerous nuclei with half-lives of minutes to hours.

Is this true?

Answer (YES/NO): NO